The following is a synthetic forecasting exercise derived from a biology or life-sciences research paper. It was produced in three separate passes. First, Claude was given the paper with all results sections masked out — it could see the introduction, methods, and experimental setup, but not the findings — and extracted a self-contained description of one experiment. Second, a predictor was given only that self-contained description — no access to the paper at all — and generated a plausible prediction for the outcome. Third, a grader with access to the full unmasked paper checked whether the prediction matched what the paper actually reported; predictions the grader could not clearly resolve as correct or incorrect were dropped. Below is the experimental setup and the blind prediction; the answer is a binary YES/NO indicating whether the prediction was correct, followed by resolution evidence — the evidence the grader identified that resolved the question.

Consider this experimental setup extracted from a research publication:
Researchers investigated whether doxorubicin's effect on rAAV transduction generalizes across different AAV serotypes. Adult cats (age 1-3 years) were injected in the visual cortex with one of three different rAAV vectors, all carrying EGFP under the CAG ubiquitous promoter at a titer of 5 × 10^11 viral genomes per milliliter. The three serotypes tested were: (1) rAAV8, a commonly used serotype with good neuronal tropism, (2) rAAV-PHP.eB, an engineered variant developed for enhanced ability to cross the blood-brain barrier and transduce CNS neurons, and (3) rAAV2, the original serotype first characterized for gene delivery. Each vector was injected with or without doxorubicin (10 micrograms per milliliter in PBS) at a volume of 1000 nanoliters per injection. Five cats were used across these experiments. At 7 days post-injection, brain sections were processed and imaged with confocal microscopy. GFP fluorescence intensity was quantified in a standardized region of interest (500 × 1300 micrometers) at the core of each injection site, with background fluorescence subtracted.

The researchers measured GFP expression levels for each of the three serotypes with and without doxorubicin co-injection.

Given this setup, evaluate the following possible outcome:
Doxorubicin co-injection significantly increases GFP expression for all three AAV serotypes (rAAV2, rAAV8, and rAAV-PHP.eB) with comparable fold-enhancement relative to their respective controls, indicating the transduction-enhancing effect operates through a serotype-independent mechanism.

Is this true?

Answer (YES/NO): YES